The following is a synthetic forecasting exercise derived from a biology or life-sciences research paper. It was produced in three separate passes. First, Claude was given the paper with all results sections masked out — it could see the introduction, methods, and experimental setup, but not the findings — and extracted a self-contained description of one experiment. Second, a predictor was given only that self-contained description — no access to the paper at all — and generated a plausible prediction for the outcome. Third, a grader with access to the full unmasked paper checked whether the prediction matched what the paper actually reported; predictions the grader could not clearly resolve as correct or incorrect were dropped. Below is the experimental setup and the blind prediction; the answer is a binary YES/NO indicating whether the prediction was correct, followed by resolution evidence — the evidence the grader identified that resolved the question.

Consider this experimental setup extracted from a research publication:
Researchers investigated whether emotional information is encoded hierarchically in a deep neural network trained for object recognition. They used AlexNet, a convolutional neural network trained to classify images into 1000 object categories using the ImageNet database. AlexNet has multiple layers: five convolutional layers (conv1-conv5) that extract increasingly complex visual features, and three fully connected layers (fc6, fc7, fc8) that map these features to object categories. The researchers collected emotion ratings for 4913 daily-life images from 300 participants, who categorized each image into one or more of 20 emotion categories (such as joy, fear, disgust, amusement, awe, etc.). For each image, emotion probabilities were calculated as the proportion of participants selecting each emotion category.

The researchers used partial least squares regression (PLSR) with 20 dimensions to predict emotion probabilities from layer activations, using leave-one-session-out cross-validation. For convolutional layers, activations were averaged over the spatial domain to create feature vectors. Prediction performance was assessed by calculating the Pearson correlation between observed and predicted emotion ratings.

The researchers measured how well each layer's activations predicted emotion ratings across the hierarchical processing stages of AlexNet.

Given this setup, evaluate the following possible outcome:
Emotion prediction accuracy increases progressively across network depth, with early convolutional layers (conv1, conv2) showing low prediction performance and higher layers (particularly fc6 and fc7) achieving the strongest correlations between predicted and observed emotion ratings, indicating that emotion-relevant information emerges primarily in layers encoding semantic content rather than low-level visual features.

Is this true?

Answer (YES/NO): NO